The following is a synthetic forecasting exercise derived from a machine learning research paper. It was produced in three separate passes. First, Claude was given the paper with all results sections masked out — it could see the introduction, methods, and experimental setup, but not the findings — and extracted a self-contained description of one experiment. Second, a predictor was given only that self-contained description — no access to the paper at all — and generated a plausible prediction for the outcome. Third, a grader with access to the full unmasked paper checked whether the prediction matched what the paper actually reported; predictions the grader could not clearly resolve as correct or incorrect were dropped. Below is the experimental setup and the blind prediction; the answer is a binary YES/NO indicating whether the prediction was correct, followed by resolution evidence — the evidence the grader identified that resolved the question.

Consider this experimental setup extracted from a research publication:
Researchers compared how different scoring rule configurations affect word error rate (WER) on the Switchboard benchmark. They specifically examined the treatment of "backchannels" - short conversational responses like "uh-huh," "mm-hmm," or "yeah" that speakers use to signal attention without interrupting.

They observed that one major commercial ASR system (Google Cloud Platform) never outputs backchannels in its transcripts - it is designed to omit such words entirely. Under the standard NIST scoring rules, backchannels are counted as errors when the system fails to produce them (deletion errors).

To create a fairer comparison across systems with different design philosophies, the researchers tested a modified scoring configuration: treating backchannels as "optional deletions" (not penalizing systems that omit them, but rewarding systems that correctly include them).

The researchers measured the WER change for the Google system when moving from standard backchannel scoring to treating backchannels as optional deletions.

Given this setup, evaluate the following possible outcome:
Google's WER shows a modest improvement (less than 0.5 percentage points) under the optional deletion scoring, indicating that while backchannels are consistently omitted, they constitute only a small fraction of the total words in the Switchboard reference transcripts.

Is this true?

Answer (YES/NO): NO